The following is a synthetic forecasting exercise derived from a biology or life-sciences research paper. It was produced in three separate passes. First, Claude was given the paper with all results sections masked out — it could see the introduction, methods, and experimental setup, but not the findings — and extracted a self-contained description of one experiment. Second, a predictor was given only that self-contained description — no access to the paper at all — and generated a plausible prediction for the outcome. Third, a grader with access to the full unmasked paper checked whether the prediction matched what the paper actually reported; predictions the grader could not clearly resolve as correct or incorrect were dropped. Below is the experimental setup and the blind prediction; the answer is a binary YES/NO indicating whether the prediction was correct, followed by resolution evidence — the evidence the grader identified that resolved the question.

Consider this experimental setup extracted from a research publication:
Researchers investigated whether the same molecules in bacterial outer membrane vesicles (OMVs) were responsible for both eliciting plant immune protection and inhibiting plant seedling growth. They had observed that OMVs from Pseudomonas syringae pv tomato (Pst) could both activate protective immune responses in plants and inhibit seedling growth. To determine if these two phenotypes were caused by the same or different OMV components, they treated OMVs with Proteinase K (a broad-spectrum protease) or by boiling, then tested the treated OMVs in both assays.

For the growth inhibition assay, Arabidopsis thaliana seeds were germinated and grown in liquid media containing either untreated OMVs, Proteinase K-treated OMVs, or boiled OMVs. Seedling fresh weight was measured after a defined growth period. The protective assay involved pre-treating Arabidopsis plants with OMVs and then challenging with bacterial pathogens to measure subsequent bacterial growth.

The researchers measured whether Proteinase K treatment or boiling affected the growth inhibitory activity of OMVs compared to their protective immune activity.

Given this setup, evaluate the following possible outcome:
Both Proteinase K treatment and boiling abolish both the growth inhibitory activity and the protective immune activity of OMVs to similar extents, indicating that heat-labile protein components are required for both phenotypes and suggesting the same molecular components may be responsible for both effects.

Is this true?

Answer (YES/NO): NO